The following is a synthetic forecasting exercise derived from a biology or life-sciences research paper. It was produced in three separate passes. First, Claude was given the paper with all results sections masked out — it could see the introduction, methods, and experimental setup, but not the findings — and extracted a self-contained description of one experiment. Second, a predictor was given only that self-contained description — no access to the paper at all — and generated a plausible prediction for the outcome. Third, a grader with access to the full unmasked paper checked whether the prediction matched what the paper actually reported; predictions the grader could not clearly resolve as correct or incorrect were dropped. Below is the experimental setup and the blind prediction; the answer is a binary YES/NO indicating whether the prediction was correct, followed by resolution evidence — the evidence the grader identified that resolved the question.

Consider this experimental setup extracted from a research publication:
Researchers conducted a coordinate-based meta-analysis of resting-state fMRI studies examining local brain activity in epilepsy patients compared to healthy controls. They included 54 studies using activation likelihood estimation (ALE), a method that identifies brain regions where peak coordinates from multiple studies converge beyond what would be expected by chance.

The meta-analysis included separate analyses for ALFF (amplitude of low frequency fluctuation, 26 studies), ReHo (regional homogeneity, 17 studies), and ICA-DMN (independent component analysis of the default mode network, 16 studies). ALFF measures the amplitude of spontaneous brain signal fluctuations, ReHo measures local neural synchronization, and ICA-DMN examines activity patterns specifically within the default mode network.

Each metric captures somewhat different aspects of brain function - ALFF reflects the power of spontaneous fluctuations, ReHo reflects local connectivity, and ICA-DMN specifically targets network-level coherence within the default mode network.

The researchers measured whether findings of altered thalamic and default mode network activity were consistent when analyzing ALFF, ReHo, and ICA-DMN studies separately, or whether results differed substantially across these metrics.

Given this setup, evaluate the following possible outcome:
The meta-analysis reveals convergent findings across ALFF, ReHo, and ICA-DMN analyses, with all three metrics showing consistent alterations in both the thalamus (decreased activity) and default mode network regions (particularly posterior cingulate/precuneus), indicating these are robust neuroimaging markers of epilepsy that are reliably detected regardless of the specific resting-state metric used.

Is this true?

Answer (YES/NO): NO